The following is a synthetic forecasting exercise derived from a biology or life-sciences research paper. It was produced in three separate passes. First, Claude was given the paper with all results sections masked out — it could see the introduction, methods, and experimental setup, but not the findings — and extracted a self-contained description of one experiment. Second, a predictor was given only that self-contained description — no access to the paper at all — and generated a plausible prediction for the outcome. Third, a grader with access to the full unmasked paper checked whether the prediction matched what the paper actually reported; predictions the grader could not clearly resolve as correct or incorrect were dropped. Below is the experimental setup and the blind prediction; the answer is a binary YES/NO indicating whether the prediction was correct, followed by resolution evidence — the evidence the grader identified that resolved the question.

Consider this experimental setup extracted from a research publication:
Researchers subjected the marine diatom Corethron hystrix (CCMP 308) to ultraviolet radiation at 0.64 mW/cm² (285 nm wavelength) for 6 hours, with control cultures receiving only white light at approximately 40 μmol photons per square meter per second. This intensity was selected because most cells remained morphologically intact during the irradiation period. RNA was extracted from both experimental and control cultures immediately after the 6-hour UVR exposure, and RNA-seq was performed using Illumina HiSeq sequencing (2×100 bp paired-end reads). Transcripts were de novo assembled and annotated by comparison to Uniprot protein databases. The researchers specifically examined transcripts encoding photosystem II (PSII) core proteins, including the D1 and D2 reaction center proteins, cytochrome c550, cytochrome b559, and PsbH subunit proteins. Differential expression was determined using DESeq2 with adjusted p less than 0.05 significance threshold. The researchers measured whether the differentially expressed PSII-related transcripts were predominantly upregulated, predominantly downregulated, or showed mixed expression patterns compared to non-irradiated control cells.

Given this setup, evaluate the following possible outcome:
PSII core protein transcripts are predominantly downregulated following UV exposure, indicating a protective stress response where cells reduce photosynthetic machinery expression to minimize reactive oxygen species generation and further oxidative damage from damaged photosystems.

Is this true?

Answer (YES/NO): YES